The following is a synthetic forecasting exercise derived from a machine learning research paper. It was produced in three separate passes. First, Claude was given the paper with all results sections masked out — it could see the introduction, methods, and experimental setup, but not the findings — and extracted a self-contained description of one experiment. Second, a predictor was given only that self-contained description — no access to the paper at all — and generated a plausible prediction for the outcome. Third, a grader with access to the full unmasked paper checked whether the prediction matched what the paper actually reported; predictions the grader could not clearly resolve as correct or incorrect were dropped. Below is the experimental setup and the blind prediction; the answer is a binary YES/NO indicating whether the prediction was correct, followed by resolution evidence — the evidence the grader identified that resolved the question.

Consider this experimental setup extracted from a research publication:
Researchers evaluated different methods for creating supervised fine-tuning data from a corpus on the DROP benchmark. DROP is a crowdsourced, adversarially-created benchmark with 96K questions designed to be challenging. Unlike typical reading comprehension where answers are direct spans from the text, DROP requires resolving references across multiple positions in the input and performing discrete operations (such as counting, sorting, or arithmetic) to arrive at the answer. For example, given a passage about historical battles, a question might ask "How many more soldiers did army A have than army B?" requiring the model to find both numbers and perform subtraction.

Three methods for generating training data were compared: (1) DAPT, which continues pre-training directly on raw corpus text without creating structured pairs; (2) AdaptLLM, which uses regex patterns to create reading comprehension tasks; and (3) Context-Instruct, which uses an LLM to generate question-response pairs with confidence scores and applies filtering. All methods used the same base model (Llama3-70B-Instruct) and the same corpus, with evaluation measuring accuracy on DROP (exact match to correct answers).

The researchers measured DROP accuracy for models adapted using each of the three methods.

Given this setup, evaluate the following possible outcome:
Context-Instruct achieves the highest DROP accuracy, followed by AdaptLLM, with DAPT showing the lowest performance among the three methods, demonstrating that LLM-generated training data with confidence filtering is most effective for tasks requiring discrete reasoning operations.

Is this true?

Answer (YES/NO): YES